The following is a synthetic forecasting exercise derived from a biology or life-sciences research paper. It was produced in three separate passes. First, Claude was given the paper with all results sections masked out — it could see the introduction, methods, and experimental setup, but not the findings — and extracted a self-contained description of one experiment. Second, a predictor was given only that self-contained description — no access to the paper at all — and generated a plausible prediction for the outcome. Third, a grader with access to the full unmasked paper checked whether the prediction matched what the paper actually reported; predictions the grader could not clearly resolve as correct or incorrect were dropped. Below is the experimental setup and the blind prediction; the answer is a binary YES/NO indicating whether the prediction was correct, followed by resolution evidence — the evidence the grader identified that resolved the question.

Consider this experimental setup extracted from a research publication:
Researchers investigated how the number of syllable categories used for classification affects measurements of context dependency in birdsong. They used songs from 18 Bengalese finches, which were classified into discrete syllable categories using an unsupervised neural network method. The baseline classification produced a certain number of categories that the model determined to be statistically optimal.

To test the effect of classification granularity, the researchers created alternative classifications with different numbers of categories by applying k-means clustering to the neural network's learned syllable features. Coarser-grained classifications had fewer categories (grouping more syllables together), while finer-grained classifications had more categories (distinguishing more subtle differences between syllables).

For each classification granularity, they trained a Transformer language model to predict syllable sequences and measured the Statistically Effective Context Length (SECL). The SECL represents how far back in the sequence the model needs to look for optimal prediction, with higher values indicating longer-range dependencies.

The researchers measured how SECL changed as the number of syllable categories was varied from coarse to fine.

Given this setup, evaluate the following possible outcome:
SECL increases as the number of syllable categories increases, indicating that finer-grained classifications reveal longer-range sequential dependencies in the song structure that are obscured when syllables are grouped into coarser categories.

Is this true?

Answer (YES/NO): NO